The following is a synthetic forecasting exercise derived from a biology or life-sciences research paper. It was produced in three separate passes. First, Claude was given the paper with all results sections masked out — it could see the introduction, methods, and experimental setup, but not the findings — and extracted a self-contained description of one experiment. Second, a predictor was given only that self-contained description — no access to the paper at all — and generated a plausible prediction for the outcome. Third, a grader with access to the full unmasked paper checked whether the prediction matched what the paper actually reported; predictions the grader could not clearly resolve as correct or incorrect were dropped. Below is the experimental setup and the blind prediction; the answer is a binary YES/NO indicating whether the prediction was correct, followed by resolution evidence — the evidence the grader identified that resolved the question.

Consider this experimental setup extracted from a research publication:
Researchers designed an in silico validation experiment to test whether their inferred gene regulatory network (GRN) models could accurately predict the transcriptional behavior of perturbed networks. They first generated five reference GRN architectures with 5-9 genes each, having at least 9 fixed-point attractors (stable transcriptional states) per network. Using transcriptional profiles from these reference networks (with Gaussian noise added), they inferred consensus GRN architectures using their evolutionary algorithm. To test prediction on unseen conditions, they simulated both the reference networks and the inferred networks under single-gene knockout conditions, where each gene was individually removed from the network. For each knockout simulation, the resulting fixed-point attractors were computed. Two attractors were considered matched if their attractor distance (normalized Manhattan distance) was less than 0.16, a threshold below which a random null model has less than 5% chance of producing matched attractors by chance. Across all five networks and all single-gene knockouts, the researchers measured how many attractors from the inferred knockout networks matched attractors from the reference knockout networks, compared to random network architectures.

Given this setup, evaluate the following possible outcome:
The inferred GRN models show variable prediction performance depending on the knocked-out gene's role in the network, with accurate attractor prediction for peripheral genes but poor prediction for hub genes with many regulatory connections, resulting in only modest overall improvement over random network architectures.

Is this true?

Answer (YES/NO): NO